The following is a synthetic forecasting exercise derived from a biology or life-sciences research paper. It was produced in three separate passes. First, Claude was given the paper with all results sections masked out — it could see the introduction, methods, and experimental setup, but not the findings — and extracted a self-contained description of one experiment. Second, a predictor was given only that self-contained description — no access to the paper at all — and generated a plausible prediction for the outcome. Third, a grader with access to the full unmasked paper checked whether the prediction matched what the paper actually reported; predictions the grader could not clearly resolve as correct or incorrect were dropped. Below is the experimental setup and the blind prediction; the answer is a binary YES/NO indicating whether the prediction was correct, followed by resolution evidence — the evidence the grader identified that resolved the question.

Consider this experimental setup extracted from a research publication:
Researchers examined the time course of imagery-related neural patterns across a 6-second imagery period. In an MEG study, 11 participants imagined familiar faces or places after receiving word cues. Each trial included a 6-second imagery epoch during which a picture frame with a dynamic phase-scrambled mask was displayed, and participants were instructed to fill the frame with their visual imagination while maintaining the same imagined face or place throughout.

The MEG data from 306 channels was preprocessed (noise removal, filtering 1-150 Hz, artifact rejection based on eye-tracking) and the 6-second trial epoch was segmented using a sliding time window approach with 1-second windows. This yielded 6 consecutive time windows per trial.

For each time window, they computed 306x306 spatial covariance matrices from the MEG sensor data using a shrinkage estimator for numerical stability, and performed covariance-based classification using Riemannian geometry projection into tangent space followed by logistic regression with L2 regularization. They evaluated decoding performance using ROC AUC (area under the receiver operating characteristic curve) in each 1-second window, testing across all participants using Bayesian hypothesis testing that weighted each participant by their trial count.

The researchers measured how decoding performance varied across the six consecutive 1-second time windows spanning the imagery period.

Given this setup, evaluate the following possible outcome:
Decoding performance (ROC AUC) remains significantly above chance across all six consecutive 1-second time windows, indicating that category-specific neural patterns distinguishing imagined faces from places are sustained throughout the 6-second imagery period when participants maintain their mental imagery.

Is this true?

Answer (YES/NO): NO